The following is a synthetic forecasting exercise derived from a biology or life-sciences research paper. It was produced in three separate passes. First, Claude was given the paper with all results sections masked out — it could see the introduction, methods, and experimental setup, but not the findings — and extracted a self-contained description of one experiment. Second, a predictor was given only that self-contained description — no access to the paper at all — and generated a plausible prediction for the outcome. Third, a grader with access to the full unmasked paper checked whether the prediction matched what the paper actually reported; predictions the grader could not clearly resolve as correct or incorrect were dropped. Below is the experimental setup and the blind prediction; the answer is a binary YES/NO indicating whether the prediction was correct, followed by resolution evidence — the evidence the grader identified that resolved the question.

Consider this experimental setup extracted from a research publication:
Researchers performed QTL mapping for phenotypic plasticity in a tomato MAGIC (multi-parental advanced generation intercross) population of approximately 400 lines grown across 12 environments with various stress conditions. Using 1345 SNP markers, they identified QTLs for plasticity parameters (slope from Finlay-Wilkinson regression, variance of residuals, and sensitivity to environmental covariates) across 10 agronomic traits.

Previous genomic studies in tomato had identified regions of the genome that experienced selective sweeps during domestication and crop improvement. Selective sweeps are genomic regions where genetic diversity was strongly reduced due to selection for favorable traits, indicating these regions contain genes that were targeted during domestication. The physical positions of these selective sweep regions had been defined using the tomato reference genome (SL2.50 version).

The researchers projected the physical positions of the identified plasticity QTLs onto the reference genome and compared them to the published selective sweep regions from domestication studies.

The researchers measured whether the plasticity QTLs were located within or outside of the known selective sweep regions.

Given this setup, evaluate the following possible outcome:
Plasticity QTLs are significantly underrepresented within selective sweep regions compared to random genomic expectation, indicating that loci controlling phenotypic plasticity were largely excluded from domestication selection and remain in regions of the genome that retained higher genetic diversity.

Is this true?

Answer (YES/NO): NO